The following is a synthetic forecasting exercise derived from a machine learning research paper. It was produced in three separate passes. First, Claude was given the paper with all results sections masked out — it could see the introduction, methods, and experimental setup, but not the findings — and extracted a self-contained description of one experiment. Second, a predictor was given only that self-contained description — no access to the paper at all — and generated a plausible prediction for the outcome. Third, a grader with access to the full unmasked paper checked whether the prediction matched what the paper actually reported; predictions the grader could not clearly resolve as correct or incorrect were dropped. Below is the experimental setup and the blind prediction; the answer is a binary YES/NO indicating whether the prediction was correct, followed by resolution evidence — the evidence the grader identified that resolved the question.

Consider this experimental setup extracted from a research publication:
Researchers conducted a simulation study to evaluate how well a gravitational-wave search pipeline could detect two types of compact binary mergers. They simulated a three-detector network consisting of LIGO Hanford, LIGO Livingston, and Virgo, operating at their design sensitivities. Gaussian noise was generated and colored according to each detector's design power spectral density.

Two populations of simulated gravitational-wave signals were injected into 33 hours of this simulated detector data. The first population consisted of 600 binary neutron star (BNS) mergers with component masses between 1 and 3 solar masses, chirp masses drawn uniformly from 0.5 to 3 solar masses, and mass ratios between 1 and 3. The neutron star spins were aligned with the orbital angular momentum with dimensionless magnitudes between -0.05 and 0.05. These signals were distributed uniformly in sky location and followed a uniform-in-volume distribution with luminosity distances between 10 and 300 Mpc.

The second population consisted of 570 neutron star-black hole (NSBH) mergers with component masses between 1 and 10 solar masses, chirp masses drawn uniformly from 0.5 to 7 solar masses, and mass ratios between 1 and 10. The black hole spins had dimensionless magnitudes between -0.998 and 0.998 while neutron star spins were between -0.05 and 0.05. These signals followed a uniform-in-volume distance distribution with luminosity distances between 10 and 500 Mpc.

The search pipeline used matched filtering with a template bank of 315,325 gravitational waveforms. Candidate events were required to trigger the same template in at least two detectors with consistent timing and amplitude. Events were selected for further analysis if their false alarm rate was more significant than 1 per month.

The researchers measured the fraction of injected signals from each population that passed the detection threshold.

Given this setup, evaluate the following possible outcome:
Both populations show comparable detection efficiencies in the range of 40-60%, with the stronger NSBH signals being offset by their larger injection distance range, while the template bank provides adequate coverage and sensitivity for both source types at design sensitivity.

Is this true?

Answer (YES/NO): YES